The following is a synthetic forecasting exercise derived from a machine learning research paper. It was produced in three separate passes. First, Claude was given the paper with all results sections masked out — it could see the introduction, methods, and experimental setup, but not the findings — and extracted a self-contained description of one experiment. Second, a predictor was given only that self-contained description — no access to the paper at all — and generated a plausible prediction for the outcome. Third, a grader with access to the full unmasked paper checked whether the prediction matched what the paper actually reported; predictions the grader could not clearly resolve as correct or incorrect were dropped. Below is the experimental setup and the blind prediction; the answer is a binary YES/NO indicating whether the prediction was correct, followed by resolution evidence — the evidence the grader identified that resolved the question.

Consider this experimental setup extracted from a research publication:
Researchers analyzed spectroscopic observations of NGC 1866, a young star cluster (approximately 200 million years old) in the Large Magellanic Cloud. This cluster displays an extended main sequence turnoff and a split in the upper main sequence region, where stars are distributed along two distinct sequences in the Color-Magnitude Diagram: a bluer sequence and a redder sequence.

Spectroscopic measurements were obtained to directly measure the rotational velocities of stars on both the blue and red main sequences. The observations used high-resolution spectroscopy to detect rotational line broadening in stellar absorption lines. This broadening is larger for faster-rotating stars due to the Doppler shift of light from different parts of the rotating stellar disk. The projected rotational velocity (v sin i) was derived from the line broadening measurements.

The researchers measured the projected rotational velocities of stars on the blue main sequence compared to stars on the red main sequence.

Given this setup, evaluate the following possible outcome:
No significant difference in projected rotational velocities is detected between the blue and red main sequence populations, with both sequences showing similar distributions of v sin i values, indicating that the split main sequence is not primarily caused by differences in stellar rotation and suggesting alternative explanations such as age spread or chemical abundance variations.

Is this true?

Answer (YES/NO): NO